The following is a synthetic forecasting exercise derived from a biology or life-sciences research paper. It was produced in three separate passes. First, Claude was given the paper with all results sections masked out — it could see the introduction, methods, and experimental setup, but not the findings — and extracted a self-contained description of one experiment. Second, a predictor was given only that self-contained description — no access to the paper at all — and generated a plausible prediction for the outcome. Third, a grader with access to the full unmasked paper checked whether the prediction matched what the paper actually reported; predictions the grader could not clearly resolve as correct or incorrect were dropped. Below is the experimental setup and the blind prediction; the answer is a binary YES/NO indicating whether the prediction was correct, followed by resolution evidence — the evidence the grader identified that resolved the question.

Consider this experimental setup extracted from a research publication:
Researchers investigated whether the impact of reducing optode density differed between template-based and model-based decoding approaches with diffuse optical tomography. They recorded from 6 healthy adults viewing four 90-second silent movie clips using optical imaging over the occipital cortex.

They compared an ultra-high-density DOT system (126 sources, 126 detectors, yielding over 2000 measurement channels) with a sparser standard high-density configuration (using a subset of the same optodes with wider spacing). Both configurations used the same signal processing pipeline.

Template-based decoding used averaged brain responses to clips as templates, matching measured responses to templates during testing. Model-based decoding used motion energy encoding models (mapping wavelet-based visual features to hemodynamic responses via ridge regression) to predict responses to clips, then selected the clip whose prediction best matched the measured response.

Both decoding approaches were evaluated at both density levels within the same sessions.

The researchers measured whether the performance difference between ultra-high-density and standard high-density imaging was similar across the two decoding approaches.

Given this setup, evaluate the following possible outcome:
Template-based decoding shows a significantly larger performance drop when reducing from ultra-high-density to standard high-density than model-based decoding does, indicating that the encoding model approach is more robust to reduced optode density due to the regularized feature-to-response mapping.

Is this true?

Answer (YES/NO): YES